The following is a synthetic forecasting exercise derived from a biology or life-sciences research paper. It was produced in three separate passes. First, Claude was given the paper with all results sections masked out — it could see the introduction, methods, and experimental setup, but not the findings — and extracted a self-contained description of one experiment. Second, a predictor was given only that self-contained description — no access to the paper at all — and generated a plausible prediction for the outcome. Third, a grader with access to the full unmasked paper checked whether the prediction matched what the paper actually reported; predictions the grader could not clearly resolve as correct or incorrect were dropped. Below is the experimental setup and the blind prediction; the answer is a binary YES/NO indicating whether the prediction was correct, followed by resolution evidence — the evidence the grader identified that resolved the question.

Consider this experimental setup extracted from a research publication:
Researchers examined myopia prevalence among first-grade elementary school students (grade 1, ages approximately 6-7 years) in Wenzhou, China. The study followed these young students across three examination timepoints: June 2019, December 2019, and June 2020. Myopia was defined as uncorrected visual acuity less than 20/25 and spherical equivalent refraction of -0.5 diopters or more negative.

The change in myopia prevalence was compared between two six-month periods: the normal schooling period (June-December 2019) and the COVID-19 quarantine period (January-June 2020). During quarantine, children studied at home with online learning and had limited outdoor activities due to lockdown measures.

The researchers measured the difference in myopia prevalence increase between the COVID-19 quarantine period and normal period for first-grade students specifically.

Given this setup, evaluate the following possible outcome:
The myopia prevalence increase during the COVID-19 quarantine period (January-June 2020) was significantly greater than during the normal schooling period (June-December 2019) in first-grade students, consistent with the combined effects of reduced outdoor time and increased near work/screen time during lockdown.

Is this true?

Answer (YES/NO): YES